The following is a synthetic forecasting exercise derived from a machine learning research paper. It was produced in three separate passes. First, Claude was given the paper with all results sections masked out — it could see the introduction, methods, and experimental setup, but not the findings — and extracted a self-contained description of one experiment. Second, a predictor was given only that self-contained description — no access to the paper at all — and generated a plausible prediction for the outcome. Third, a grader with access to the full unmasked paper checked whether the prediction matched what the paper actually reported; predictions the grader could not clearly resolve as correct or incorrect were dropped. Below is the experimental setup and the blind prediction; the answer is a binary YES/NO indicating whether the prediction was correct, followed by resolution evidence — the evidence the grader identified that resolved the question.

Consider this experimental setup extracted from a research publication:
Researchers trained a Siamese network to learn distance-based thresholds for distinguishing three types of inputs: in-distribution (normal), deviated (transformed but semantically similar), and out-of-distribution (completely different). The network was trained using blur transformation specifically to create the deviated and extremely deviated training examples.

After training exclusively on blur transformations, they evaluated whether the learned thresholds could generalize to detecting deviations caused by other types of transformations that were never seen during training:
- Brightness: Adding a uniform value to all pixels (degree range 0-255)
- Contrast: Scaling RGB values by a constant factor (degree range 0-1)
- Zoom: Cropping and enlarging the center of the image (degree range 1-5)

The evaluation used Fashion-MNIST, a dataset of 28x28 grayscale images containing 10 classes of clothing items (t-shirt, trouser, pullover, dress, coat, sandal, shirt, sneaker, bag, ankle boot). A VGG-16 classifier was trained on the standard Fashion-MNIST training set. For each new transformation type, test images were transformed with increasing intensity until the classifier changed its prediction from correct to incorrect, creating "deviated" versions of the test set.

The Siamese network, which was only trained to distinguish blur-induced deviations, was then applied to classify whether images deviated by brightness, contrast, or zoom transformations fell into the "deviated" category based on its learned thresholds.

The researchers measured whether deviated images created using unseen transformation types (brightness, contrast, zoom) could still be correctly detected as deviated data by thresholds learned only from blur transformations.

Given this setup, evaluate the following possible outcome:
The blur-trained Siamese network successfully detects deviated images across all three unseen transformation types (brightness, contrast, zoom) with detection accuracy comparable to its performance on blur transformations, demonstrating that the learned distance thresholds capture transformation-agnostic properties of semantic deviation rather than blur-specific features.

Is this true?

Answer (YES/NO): NO